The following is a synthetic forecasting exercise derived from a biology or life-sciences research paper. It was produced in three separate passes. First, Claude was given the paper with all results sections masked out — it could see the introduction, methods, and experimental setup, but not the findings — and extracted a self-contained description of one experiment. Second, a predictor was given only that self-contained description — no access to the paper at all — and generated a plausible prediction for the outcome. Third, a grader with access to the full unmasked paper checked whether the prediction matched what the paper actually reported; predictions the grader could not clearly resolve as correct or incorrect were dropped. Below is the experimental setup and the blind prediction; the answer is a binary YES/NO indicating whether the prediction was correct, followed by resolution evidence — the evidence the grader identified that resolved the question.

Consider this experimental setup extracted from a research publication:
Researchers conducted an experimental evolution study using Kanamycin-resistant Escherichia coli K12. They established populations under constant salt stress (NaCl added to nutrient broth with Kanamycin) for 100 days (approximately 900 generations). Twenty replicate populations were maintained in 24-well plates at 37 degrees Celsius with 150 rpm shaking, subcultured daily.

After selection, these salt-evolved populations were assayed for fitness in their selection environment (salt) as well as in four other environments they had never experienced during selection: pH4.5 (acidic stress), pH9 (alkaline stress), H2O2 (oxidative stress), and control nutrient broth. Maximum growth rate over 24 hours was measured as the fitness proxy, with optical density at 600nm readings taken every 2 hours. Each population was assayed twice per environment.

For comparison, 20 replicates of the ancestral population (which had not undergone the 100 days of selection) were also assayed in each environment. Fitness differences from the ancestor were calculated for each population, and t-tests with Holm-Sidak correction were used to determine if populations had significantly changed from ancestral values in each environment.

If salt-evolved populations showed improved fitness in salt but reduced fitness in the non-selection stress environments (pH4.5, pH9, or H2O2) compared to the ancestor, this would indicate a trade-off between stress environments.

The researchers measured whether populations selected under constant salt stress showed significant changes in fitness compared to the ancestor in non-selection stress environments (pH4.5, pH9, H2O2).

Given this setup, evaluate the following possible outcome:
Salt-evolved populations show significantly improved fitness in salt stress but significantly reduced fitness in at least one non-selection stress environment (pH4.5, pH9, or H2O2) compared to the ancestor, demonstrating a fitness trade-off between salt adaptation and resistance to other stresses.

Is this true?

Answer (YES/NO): NO